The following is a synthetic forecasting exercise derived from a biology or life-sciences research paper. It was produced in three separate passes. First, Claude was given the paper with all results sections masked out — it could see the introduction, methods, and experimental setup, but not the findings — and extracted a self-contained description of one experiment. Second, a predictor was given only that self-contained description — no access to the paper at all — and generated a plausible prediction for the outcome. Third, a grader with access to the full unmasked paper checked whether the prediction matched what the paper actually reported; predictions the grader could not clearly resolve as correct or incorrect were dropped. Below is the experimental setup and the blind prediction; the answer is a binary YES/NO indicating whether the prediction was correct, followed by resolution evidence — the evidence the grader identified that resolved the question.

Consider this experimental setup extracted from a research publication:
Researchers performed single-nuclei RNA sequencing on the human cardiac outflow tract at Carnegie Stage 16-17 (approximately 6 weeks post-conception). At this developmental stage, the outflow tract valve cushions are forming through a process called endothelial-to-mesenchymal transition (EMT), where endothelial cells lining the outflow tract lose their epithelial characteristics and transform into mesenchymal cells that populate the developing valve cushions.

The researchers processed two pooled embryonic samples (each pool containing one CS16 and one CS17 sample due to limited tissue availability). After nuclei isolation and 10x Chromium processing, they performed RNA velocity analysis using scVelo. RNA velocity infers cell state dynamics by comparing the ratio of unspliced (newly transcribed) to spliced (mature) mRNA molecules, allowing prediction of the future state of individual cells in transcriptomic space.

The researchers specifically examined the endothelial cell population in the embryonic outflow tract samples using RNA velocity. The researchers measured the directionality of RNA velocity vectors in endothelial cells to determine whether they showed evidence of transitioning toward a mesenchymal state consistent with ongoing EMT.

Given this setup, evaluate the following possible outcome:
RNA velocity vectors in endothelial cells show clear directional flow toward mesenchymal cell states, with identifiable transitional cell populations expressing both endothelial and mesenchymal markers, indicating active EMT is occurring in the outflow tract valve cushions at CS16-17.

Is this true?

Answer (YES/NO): YES